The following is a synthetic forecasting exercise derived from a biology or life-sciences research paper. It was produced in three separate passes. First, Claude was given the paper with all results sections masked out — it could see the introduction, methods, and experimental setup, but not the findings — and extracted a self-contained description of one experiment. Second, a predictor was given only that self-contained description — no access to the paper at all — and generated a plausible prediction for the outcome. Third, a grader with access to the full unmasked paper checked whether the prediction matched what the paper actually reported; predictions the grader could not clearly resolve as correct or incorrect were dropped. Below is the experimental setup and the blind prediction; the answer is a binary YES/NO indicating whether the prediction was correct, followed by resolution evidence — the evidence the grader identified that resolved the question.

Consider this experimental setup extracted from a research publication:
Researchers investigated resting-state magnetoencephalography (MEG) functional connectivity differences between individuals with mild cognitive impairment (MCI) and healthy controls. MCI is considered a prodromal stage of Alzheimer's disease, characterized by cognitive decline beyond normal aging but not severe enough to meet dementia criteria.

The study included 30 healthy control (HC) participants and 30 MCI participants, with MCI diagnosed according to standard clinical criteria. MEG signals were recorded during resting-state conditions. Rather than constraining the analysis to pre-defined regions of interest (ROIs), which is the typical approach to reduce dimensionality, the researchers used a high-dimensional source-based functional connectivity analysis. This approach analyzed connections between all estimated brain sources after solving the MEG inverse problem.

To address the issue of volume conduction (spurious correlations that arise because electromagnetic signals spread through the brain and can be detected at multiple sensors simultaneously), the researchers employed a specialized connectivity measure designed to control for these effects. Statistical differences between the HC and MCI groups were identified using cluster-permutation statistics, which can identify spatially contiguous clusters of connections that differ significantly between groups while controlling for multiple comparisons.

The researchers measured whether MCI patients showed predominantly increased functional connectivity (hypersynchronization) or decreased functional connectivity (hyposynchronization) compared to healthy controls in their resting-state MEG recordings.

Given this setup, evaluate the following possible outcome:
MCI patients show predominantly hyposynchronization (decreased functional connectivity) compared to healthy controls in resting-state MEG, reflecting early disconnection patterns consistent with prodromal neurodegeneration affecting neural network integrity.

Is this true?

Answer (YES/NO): NO